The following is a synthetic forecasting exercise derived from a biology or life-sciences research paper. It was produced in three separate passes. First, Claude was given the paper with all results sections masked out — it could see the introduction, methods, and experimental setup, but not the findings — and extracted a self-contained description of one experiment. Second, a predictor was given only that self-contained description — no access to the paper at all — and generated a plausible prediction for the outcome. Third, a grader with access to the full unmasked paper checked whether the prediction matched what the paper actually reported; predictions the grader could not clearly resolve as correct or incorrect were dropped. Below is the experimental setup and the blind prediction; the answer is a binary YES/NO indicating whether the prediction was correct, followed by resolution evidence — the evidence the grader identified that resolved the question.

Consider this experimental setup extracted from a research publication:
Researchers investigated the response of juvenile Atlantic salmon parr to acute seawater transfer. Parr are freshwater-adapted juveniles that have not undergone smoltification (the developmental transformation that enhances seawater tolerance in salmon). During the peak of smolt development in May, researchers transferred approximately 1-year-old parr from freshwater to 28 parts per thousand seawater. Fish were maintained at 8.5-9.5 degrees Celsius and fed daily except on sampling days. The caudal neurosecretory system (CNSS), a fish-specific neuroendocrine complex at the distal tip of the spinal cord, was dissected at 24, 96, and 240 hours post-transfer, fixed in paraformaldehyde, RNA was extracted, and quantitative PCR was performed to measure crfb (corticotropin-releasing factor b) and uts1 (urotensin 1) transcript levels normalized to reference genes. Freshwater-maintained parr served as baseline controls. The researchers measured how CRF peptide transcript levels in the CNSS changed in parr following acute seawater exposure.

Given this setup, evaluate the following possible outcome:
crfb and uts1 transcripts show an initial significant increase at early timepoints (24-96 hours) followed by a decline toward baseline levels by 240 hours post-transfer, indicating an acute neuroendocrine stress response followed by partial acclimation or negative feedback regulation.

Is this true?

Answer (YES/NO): NO